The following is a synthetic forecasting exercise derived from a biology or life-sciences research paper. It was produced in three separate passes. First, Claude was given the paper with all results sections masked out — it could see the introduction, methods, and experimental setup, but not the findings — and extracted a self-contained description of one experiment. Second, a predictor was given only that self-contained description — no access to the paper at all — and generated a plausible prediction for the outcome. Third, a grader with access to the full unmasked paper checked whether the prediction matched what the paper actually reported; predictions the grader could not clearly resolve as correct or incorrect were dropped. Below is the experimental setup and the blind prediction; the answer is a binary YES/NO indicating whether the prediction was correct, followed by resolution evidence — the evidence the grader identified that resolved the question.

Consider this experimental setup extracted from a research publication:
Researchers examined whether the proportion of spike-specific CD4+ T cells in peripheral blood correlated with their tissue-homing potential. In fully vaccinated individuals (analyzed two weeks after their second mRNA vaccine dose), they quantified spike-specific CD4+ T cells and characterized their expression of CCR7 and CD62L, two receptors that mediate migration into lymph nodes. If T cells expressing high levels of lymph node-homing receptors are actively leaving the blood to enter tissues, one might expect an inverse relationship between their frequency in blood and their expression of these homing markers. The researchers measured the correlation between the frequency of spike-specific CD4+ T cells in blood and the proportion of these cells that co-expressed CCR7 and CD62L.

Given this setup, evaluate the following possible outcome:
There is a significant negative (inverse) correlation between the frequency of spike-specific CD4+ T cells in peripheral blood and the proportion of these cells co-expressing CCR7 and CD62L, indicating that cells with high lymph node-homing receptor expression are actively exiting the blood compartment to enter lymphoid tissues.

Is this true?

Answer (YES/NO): YES